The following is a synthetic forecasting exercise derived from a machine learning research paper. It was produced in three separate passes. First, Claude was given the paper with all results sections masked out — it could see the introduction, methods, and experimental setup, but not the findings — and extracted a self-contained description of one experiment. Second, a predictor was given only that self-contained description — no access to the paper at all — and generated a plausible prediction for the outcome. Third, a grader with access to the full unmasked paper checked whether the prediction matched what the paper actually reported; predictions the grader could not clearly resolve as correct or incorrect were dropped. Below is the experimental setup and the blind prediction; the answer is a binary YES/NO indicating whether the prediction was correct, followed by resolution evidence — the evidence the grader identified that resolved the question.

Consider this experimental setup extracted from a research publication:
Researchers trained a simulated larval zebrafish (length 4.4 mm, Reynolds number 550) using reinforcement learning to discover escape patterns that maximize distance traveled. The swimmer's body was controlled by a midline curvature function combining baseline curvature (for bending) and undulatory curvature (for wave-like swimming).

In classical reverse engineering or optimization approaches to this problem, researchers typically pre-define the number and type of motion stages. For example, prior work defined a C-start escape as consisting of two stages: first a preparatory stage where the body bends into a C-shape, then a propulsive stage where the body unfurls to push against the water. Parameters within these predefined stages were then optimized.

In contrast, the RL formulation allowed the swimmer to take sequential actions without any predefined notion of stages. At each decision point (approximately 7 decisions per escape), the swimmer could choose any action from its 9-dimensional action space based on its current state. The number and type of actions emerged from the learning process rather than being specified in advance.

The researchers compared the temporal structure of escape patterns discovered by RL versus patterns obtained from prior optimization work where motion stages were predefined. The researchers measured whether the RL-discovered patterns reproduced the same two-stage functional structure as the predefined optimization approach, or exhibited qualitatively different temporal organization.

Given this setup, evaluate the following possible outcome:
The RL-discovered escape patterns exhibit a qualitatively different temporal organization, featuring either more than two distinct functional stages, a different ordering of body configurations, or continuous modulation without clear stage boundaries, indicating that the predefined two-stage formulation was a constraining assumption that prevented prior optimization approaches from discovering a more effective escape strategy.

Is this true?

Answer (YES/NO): YES